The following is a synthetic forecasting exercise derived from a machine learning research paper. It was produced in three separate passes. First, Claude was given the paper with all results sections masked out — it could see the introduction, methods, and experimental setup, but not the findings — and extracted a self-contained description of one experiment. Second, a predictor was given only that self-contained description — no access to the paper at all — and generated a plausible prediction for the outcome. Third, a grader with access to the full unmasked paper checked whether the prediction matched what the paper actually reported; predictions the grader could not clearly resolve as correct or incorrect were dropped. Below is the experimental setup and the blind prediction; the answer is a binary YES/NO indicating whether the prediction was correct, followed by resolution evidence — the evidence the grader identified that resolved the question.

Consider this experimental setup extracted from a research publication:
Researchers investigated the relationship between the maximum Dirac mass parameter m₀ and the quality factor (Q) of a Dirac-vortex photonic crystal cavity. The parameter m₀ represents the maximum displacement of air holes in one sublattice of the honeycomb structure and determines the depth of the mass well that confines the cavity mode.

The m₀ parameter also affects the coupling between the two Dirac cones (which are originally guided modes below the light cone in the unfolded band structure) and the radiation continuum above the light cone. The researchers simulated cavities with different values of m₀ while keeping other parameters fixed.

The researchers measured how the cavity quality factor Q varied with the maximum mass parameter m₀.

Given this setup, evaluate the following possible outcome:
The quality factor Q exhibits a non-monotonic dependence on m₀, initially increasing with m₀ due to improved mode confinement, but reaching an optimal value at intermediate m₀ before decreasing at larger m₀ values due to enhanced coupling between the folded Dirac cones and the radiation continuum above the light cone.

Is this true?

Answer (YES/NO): NO